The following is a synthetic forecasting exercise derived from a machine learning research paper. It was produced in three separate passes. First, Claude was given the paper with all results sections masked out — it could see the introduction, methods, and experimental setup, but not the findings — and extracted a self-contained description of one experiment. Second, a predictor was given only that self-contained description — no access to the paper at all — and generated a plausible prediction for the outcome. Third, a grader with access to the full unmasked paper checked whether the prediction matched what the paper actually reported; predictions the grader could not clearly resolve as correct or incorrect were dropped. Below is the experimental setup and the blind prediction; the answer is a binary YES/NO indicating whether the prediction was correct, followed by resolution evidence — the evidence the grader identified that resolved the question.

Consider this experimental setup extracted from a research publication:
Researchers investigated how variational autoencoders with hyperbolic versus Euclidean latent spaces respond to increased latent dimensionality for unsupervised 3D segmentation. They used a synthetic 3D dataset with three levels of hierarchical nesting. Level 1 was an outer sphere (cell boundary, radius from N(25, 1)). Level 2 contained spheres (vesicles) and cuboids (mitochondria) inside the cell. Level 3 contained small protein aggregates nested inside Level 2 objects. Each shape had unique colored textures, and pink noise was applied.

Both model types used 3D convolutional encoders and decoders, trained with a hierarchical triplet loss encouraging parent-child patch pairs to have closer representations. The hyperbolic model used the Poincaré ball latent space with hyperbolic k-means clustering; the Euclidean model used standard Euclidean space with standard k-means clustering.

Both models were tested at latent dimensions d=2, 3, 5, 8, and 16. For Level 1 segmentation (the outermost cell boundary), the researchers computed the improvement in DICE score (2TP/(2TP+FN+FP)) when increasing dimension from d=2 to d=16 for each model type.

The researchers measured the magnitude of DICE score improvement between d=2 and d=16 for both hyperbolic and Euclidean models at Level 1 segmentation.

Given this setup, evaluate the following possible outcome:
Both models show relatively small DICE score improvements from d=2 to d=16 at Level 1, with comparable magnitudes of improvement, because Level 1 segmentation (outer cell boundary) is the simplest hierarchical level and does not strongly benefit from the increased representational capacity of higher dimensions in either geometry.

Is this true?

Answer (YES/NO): NO